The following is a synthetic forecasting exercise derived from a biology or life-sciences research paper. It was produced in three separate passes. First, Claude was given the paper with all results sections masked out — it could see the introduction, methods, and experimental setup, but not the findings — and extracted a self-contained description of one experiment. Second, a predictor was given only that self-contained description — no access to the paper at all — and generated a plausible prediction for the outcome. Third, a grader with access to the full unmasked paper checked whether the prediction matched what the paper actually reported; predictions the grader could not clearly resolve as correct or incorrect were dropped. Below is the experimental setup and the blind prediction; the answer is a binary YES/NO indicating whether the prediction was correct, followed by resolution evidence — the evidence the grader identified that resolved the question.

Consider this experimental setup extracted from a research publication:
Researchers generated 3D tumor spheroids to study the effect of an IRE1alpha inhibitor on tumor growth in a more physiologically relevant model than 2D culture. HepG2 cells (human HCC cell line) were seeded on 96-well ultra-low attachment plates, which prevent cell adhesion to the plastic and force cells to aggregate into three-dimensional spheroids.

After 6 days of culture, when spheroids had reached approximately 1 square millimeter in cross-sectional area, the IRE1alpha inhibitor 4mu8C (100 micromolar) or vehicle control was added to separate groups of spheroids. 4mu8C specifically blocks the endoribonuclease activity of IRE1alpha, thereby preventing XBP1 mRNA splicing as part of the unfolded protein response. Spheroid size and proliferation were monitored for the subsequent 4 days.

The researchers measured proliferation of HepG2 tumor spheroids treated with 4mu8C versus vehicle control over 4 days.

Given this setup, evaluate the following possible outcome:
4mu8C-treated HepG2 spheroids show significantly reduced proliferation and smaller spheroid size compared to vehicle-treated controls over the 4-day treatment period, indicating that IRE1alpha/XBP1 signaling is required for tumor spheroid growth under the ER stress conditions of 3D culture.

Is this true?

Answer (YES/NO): NO